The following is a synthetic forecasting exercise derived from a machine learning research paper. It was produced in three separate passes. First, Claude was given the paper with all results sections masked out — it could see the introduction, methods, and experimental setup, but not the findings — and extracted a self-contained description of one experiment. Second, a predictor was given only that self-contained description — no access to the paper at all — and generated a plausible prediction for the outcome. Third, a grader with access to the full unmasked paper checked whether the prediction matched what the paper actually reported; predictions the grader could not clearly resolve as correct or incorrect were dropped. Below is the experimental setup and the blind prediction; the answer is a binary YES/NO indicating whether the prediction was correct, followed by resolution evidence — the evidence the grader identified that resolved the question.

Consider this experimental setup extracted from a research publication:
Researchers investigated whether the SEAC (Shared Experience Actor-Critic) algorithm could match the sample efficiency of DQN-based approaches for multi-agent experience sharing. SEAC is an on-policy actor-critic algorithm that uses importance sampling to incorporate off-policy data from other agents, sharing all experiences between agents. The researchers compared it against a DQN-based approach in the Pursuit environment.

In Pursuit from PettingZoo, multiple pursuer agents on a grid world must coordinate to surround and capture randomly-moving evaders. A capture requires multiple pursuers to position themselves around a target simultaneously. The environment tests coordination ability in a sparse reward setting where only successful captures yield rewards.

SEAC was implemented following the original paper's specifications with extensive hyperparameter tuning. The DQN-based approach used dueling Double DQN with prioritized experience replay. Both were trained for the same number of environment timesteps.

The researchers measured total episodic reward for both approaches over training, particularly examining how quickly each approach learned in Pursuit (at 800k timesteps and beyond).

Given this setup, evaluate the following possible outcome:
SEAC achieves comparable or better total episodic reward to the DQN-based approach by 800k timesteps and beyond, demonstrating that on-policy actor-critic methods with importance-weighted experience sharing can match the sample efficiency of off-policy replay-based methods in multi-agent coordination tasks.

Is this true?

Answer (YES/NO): NO